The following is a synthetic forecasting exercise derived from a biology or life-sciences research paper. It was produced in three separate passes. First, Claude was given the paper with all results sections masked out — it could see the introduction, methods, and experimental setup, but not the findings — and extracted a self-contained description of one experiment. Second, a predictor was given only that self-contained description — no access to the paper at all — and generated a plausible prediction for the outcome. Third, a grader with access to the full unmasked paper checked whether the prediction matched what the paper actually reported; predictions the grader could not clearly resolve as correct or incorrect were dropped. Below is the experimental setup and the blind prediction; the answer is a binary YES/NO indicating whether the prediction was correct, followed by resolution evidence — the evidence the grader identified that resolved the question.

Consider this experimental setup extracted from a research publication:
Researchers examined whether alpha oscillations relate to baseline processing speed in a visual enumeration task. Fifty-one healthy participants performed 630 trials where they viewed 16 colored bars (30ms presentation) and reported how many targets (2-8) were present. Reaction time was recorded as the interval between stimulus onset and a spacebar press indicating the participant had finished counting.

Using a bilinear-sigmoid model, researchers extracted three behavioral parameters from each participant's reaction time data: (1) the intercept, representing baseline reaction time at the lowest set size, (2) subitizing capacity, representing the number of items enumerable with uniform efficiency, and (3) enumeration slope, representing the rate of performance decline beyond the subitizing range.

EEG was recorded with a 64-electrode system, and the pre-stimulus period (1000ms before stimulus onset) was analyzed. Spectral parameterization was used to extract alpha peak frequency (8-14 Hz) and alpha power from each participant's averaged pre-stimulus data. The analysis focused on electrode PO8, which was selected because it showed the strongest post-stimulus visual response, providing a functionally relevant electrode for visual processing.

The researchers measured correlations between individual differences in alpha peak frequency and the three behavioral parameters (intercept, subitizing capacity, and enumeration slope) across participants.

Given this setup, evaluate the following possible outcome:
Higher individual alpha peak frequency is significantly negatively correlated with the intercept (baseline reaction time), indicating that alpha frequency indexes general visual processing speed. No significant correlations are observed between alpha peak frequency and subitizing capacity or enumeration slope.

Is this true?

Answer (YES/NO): NO